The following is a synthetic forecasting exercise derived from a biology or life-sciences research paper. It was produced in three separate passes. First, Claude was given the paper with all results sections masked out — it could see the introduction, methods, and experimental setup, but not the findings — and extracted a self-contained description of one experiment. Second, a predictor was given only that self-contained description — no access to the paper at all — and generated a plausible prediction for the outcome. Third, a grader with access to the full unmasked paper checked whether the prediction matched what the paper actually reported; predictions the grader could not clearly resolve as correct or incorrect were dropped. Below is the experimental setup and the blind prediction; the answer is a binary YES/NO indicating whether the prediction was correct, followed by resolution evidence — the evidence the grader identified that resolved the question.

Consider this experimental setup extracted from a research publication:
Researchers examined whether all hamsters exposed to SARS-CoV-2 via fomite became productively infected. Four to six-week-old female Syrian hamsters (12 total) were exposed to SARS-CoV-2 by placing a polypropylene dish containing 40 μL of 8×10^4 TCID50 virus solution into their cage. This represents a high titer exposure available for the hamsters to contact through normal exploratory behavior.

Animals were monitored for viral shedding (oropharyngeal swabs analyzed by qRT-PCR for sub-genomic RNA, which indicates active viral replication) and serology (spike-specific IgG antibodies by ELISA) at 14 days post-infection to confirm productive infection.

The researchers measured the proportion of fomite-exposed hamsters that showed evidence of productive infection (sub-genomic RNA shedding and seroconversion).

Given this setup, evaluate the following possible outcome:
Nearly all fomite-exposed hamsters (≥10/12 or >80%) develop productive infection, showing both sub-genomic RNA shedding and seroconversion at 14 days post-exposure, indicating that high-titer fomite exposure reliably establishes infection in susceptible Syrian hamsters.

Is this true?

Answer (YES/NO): YES